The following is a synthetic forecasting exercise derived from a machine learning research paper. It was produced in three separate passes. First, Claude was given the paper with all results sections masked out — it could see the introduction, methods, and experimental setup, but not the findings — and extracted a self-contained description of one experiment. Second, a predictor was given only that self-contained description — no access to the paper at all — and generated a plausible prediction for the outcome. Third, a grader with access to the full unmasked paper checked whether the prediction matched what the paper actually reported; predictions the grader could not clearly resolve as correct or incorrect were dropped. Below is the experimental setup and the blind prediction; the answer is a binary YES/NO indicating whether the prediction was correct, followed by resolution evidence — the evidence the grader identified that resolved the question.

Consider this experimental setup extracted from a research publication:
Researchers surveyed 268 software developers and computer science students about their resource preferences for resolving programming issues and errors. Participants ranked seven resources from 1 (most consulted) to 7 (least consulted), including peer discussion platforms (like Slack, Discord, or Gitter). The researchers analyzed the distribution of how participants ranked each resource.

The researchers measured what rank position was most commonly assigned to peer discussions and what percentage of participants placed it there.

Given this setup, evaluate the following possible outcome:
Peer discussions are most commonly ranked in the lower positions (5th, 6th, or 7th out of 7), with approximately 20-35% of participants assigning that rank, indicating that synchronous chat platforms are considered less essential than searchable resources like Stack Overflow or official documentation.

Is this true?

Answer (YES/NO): NO